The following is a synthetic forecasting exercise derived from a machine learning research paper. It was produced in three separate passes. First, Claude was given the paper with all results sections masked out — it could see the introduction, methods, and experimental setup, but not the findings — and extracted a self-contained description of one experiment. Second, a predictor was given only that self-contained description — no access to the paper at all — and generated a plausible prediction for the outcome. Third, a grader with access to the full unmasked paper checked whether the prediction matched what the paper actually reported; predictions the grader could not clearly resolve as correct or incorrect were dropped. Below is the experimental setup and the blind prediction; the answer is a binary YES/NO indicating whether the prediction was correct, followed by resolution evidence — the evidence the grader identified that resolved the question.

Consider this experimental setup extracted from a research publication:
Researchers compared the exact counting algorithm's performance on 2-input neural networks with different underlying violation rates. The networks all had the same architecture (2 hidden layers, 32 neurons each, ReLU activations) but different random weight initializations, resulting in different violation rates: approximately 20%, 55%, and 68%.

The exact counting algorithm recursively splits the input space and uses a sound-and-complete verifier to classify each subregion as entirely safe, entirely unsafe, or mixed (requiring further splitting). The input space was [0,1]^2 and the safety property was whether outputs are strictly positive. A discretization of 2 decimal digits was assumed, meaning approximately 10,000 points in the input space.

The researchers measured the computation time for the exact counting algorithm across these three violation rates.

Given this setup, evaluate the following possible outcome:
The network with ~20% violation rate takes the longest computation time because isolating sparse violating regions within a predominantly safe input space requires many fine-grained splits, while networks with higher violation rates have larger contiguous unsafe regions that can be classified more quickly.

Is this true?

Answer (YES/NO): YES